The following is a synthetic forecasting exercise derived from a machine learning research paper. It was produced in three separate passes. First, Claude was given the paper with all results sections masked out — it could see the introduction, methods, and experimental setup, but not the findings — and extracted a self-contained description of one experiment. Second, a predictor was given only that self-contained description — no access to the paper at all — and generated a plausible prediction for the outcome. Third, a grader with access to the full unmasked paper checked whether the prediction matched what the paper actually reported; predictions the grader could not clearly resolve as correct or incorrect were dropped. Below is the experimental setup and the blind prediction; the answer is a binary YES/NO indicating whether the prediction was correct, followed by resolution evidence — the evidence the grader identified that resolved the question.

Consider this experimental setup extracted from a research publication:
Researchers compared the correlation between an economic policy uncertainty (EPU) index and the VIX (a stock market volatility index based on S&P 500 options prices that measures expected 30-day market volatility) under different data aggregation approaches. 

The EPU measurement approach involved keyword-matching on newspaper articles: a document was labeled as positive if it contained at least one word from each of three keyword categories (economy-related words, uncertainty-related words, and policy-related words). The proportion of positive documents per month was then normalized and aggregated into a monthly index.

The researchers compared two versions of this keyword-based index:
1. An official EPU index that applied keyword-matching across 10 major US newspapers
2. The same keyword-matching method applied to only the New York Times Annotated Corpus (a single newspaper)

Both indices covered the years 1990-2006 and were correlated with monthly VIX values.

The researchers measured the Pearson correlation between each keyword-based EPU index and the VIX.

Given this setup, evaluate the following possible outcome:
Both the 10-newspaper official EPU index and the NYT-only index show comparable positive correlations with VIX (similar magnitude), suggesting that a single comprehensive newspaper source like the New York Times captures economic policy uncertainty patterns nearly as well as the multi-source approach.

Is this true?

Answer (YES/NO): NO